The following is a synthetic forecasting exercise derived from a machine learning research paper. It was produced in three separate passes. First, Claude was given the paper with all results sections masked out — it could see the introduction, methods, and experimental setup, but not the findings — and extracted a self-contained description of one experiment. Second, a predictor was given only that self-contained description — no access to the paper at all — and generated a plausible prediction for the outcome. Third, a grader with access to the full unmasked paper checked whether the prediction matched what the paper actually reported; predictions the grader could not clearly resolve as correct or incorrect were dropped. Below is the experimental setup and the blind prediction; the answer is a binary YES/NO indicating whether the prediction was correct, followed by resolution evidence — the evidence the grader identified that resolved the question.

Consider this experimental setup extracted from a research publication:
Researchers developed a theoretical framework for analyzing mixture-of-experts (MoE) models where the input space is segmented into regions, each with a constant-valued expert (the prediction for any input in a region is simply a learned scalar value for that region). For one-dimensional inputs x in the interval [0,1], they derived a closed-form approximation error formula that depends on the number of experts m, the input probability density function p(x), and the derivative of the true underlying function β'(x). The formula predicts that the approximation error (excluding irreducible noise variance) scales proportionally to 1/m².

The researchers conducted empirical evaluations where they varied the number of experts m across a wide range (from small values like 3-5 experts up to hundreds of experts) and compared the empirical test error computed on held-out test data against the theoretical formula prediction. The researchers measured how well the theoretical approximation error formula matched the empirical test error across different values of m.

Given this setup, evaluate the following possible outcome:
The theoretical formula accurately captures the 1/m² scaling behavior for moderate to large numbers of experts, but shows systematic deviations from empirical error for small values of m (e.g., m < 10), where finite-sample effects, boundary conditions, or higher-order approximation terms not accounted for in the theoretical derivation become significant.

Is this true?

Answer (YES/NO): YES